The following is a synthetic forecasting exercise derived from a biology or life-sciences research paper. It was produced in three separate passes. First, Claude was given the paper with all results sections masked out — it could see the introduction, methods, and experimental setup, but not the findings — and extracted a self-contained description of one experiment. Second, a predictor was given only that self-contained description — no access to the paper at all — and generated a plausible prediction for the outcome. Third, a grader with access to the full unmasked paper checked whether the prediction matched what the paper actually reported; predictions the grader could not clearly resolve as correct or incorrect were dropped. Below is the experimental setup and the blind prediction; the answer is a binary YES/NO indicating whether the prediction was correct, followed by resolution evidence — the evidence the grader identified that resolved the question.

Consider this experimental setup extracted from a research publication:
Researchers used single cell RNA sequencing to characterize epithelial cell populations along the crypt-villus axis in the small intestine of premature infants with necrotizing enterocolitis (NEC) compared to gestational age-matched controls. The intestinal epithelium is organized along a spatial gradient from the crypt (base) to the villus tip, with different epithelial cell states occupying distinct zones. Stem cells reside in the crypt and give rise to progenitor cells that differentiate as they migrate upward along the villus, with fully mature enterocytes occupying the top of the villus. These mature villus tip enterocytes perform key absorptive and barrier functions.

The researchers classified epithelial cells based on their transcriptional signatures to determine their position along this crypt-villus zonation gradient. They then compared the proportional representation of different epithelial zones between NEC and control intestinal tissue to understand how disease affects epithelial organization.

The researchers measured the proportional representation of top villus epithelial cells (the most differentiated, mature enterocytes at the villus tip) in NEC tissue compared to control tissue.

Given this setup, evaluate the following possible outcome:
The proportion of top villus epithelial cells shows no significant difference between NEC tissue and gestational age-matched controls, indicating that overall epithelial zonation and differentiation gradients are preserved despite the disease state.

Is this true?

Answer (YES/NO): NO